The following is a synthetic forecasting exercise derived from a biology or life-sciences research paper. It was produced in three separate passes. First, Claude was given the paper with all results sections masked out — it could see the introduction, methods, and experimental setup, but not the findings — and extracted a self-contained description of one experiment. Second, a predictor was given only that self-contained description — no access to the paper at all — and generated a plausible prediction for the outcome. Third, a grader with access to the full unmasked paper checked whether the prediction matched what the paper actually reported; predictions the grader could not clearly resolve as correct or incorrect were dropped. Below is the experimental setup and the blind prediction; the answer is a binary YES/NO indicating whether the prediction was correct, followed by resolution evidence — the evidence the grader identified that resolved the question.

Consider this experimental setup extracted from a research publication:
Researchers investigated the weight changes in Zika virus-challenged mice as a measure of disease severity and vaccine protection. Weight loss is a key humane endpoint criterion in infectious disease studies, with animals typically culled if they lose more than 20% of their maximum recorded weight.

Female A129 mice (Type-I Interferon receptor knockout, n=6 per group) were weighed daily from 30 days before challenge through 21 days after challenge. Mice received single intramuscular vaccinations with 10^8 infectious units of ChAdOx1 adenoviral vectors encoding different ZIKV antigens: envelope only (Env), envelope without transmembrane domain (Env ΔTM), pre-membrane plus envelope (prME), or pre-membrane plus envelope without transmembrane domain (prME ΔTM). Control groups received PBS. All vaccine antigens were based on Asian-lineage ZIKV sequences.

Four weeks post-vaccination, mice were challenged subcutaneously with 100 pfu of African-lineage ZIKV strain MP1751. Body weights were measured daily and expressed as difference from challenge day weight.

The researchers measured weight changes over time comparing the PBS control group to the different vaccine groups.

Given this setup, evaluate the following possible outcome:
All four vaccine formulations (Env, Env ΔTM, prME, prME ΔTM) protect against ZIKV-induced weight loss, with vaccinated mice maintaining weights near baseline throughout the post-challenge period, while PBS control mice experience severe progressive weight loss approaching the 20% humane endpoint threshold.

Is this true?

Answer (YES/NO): NO